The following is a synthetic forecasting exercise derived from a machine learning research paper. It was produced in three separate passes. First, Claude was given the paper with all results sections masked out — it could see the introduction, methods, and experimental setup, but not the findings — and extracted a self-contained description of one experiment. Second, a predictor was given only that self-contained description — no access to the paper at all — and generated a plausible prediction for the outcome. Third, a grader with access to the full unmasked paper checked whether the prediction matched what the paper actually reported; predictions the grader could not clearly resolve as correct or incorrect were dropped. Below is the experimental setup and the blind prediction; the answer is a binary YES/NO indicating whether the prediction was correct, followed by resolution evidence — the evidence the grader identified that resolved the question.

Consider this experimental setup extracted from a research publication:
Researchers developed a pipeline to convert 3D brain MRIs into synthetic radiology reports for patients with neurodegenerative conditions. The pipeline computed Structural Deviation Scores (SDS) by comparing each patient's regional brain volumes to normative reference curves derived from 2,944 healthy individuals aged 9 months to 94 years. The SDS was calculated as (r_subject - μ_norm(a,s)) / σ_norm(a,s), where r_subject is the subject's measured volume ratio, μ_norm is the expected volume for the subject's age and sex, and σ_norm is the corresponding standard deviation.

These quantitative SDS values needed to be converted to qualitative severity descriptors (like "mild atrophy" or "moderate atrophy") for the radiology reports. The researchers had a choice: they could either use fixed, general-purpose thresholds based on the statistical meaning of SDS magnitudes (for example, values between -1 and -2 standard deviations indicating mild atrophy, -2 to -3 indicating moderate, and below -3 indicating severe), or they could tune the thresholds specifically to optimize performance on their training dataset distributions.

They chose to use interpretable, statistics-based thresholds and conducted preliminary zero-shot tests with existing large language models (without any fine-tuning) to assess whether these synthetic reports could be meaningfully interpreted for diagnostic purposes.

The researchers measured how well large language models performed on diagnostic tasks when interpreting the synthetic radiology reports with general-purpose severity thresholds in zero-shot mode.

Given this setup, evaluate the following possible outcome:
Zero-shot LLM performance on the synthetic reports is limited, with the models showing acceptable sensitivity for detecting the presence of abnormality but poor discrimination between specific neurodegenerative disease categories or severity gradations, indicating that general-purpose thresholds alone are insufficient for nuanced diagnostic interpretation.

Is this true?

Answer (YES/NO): NO